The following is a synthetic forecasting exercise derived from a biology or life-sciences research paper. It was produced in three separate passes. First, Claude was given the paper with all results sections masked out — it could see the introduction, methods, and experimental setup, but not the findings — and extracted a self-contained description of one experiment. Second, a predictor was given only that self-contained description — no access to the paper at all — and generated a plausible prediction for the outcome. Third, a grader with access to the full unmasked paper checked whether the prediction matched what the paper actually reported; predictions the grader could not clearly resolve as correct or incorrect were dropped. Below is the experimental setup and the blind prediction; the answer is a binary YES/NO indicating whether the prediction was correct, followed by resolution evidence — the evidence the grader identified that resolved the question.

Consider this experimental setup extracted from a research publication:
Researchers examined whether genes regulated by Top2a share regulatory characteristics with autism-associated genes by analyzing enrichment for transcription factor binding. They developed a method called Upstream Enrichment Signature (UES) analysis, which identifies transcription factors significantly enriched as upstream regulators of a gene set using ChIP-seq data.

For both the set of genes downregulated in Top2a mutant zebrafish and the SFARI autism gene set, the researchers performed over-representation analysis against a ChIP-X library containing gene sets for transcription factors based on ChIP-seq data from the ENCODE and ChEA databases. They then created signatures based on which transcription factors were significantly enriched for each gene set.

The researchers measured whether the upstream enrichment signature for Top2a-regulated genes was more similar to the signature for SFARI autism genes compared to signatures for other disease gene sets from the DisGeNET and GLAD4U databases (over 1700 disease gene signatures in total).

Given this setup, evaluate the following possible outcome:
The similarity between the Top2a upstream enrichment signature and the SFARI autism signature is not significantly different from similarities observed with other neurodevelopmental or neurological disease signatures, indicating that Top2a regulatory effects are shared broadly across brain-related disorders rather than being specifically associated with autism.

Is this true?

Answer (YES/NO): NO